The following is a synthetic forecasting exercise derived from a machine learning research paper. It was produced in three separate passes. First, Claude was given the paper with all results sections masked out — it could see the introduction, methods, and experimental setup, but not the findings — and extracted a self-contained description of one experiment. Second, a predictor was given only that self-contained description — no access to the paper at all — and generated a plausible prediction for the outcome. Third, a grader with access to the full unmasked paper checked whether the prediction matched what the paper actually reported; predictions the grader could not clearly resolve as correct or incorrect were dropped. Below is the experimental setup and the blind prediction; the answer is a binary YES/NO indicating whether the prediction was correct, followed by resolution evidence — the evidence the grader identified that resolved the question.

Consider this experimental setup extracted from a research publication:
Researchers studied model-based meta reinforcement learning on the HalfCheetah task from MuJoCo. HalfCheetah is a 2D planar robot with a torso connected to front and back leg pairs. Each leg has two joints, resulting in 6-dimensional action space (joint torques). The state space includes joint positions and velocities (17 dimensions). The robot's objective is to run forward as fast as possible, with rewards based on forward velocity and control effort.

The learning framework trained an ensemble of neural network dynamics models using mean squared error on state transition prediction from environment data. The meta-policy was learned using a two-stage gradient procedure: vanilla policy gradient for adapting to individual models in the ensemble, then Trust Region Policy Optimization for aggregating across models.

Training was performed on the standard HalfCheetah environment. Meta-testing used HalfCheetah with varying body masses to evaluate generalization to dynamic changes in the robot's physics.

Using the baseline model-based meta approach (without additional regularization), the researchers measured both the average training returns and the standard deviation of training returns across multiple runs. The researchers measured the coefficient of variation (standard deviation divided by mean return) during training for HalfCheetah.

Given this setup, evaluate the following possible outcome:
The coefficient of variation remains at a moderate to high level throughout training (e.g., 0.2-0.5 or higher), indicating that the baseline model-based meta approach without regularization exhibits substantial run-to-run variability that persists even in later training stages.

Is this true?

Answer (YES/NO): NO